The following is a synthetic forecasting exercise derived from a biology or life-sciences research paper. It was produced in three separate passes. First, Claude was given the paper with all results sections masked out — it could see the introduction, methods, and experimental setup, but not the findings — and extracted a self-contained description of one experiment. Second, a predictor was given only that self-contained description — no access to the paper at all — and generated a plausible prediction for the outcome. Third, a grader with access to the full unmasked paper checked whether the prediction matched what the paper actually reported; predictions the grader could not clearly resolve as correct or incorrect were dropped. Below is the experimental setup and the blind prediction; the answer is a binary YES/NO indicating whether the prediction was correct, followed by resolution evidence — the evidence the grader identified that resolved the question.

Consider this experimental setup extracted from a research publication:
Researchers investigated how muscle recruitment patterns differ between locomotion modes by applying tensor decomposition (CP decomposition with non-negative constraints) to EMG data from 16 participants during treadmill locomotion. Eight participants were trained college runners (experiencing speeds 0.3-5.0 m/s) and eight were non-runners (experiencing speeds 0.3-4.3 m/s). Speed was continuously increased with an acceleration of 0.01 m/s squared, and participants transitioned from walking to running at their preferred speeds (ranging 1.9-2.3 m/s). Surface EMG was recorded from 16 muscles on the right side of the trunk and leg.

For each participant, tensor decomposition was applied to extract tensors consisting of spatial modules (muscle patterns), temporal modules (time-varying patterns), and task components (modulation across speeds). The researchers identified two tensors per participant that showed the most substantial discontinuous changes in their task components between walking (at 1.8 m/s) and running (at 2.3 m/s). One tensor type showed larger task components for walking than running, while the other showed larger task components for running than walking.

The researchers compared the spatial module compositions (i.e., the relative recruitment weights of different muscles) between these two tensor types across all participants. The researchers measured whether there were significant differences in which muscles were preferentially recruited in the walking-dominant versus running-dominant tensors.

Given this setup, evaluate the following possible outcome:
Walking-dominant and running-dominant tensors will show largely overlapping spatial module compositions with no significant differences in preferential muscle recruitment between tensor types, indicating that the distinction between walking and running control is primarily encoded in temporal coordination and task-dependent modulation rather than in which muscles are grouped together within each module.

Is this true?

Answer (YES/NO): NO